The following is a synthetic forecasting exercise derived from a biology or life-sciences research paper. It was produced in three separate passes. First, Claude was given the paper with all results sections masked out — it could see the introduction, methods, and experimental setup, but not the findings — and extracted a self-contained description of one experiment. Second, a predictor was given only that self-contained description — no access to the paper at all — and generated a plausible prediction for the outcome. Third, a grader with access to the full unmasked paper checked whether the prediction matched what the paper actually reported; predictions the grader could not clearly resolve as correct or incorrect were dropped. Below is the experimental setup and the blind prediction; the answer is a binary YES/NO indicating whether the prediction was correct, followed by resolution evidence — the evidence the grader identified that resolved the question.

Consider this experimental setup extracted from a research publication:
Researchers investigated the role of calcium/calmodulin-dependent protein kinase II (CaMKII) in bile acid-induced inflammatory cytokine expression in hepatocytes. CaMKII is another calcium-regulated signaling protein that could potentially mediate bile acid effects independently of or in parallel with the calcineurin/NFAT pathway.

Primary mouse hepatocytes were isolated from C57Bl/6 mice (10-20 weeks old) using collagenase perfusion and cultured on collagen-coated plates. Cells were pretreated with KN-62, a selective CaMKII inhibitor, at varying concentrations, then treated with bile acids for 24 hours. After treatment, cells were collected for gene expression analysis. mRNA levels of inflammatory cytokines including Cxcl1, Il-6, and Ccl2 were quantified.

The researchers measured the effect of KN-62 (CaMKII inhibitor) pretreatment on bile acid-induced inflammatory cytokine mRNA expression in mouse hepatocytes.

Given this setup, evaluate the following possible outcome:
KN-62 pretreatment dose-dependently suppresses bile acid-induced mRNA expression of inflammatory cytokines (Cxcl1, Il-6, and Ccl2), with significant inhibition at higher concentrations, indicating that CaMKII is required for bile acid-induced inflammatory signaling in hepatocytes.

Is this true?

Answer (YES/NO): NO